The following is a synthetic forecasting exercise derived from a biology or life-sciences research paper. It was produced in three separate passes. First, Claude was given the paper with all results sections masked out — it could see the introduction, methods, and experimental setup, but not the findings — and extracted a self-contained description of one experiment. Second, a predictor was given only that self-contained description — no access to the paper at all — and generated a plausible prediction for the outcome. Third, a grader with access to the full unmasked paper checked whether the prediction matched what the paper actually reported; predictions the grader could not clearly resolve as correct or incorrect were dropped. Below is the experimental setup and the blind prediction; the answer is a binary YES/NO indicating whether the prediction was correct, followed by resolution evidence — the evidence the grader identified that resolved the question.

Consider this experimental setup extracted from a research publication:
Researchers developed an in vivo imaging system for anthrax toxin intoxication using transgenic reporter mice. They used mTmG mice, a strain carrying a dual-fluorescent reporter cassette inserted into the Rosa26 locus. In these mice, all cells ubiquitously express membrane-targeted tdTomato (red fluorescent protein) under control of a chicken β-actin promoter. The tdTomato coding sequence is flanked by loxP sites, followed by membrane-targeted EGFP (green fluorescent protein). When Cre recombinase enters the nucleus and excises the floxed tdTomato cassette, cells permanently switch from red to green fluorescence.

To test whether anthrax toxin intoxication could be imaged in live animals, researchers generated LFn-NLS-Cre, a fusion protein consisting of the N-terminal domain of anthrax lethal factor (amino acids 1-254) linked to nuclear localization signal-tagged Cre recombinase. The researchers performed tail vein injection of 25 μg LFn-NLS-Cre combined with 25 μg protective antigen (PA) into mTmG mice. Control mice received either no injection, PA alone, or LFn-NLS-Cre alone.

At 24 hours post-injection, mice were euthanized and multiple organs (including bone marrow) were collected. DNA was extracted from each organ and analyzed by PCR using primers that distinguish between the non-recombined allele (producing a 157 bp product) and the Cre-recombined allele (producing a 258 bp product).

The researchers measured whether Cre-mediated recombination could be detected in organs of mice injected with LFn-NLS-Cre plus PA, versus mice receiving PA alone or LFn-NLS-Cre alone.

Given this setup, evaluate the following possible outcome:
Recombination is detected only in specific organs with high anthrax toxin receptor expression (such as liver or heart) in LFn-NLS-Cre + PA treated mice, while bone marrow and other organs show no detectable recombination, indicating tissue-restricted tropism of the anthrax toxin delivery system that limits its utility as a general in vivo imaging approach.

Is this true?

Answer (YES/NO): NO